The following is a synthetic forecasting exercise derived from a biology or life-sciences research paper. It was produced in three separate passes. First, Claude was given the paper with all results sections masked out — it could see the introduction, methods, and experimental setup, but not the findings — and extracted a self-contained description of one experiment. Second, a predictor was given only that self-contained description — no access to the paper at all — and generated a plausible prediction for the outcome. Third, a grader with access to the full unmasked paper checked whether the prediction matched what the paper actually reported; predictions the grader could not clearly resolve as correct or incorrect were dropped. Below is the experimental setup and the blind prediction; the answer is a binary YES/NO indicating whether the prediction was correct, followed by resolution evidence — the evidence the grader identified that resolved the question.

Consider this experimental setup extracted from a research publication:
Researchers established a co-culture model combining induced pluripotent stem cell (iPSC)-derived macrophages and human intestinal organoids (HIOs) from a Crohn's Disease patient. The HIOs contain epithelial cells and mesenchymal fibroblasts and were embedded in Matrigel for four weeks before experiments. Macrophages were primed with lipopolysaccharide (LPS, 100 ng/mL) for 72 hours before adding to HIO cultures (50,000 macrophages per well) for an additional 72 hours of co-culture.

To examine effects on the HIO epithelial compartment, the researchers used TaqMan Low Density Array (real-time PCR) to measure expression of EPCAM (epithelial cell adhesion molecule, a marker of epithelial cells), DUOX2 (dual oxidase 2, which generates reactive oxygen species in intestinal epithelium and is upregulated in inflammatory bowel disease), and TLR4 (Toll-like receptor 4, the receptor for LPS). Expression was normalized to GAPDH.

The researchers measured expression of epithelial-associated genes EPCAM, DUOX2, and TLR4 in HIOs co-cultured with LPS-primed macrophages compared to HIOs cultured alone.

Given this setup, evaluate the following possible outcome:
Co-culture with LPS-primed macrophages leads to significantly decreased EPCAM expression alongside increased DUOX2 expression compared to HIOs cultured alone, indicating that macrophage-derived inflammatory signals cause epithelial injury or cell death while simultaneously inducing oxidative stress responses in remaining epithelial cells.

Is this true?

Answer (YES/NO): NO